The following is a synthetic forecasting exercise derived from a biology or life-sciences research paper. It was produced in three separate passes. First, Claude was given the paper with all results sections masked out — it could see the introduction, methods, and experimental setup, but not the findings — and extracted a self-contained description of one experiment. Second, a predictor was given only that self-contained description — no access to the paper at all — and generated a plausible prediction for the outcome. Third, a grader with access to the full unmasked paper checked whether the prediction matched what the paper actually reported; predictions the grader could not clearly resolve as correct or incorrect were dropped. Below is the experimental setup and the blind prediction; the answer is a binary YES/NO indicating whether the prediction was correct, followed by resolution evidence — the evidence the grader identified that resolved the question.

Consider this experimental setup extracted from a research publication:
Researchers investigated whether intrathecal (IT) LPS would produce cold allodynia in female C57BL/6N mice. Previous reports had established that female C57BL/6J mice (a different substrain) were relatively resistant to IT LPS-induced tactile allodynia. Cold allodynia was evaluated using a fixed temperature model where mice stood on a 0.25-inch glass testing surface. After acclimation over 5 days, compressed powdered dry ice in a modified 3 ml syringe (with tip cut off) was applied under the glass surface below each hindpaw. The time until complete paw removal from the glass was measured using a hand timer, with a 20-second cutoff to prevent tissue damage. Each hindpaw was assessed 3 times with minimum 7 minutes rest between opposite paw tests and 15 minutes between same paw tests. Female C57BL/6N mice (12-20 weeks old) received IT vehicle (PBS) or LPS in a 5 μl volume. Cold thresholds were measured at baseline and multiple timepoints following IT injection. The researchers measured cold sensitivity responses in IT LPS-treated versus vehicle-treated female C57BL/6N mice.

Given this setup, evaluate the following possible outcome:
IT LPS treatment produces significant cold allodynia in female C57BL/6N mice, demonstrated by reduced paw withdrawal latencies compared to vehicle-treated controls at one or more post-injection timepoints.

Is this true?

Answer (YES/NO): YES